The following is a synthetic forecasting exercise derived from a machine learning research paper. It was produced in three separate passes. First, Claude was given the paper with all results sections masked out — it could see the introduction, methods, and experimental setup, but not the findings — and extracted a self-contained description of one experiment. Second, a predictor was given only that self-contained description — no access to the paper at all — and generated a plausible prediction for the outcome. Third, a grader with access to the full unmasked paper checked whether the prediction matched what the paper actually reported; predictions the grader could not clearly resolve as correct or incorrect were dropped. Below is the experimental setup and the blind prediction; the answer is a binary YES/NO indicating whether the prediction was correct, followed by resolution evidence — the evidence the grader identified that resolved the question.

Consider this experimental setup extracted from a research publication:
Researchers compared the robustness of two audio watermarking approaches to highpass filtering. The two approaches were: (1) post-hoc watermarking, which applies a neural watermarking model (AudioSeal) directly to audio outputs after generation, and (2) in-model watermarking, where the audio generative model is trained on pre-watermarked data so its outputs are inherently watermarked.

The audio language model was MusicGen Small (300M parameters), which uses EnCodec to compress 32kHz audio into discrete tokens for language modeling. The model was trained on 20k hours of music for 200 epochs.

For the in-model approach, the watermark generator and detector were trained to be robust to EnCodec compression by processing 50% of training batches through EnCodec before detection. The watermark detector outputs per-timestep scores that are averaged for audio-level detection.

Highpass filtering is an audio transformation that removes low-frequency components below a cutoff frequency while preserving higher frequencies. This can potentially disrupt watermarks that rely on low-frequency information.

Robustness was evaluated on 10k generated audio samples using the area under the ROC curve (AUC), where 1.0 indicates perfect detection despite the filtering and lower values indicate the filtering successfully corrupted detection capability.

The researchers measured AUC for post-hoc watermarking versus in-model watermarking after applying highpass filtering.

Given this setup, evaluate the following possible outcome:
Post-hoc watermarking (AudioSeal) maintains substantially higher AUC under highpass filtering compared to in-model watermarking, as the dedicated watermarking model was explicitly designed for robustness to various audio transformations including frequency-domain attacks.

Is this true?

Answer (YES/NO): NO